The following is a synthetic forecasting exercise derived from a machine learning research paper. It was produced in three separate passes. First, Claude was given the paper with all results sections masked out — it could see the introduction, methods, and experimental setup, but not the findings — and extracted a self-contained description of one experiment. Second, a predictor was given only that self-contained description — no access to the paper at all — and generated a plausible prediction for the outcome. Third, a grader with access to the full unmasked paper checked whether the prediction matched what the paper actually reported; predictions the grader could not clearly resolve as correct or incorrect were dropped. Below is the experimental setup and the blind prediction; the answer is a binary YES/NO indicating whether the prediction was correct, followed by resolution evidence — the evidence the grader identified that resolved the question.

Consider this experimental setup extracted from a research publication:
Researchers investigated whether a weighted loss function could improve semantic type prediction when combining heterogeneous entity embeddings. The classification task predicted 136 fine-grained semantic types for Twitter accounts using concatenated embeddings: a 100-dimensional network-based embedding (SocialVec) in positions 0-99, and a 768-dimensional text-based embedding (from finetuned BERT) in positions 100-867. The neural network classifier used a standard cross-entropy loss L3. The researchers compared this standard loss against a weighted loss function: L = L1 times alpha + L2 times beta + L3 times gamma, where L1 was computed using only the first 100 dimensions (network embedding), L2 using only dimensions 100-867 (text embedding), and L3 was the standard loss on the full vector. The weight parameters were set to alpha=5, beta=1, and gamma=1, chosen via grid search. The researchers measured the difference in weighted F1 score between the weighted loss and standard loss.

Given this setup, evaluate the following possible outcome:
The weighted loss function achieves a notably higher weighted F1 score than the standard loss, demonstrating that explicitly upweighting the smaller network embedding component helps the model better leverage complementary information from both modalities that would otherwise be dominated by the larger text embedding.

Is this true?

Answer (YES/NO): YES